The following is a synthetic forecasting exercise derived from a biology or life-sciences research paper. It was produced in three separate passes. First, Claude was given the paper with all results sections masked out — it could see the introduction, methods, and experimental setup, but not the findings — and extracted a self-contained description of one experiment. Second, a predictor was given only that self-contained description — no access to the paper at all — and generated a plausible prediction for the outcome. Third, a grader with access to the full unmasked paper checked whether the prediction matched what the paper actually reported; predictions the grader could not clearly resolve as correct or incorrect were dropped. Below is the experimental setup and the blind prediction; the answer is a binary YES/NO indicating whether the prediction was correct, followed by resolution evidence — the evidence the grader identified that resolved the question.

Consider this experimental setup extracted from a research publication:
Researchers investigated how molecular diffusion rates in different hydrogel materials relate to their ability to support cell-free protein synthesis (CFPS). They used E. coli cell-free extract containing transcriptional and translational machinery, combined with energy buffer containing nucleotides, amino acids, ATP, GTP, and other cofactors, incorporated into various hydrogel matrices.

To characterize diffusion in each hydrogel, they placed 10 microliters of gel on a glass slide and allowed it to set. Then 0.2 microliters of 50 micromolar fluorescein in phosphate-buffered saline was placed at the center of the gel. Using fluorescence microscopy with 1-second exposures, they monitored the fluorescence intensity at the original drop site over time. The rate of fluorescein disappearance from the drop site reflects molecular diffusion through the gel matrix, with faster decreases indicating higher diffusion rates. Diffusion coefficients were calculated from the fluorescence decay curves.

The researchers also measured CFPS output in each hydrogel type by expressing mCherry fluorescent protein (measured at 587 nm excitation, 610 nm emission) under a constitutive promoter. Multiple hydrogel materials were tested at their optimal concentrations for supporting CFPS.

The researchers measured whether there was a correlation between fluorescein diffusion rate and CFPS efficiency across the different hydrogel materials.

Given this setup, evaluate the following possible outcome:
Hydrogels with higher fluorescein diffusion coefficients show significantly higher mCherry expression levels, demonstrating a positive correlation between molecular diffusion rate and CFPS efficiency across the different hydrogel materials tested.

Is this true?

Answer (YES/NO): YES